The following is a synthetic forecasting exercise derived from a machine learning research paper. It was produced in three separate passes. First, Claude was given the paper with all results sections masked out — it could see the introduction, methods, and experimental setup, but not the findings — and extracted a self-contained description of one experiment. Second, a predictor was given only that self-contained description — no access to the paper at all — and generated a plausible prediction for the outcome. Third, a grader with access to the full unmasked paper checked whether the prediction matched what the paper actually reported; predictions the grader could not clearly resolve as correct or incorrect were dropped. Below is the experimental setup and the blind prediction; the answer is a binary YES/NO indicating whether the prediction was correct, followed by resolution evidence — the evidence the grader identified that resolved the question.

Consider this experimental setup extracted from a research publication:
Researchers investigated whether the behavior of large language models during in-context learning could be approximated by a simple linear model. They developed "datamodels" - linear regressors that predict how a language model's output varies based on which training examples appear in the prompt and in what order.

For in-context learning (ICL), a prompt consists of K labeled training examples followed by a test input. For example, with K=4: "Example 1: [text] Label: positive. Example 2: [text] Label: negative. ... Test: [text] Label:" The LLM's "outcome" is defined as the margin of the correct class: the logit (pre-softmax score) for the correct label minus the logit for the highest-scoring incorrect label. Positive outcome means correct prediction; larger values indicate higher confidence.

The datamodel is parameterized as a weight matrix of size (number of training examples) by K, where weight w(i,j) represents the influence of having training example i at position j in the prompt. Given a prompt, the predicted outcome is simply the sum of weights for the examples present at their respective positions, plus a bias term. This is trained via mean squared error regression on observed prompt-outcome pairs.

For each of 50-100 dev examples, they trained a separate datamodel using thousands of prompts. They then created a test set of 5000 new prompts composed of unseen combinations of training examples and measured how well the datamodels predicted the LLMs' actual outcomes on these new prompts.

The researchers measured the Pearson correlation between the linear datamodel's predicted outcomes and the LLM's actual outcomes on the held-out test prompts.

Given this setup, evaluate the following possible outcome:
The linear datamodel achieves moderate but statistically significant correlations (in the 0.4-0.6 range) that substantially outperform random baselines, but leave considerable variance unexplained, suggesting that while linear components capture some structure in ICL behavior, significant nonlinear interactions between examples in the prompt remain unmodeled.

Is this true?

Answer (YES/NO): NO